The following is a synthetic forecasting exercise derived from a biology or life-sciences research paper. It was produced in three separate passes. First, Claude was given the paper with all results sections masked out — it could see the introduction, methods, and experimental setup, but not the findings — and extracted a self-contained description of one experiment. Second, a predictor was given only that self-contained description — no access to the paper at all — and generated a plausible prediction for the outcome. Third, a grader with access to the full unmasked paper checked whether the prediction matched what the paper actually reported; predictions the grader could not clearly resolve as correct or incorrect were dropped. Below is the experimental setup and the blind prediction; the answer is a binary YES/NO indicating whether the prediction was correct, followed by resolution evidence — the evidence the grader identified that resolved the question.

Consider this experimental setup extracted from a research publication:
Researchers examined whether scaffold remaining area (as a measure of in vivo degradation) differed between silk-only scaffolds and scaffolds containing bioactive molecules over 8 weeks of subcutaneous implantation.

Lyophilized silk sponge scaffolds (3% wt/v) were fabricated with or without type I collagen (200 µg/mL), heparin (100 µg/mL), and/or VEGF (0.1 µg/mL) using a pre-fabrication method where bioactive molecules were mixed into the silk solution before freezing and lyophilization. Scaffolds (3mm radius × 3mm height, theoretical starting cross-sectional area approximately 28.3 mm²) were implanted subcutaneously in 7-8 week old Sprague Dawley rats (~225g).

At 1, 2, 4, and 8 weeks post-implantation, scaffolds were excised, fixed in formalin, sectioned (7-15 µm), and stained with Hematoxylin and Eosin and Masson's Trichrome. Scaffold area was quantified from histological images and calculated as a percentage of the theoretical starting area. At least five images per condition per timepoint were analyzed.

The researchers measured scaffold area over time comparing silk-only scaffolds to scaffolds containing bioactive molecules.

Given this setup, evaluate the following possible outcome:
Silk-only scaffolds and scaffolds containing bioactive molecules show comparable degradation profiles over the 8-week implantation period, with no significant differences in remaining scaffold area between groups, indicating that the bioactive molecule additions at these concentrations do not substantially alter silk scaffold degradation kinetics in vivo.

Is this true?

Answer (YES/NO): NO